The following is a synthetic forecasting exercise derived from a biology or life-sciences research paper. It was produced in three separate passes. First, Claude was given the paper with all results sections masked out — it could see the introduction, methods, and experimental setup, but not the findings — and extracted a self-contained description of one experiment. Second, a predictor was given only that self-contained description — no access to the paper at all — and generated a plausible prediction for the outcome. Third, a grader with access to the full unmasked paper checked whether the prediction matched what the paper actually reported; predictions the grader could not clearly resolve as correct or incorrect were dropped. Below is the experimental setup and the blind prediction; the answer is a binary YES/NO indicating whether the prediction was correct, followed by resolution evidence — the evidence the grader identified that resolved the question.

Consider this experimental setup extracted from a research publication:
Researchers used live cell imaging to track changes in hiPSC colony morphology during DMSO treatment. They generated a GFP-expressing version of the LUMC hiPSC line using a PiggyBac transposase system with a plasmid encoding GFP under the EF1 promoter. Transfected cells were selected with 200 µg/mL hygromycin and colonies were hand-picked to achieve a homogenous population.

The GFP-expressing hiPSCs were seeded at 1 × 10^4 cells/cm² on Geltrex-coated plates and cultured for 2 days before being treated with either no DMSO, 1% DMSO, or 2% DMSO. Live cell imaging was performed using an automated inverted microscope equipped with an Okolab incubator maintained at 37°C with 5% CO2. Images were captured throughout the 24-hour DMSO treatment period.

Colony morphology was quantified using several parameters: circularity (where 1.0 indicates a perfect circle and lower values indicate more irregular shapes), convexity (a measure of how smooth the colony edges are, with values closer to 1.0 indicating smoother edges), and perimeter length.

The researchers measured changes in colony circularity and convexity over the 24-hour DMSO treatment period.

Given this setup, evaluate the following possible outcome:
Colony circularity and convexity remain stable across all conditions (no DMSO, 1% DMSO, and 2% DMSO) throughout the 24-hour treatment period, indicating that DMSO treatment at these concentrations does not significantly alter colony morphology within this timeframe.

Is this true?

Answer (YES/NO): NO